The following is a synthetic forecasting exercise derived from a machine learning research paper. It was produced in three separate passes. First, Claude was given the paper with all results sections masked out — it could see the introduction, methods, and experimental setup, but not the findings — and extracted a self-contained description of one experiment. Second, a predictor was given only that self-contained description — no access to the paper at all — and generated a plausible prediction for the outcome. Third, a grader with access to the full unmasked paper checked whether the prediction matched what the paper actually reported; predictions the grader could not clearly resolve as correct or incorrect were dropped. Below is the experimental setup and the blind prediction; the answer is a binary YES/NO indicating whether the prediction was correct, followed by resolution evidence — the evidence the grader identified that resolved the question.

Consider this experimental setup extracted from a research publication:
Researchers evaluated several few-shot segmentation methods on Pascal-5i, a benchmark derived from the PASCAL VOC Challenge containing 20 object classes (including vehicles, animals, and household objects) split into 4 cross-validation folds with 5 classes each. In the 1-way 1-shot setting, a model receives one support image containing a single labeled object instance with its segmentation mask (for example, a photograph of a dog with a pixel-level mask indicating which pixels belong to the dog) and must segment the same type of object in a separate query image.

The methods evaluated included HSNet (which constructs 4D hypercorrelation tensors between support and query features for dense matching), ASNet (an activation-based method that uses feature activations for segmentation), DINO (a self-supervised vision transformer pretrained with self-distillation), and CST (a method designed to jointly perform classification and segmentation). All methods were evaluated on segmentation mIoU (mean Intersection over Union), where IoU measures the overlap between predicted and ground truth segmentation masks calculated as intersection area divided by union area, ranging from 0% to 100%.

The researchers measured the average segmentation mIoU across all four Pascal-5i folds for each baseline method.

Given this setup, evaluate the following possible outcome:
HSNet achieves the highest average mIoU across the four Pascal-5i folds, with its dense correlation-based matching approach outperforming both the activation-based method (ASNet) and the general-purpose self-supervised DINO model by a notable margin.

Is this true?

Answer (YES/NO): NO